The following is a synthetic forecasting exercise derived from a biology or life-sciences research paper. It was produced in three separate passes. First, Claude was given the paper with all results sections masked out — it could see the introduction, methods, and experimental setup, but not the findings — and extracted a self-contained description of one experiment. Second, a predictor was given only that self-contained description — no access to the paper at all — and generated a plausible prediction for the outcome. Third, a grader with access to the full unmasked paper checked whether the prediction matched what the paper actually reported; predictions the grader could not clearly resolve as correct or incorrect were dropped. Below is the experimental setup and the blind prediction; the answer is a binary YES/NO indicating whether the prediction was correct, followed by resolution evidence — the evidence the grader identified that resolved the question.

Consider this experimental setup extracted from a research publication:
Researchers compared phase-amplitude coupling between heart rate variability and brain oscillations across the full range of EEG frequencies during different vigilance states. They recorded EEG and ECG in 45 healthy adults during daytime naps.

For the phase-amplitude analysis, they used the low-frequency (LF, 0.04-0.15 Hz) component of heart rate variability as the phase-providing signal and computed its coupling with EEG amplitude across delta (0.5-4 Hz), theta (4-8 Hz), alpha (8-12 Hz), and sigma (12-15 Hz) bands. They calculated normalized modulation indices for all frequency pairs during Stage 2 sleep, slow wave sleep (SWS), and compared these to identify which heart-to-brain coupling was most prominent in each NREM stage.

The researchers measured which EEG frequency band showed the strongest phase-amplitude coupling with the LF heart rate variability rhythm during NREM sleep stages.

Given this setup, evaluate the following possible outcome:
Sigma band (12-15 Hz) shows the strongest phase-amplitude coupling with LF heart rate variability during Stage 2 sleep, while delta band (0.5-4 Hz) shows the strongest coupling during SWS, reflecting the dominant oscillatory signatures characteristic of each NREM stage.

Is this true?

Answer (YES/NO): NO